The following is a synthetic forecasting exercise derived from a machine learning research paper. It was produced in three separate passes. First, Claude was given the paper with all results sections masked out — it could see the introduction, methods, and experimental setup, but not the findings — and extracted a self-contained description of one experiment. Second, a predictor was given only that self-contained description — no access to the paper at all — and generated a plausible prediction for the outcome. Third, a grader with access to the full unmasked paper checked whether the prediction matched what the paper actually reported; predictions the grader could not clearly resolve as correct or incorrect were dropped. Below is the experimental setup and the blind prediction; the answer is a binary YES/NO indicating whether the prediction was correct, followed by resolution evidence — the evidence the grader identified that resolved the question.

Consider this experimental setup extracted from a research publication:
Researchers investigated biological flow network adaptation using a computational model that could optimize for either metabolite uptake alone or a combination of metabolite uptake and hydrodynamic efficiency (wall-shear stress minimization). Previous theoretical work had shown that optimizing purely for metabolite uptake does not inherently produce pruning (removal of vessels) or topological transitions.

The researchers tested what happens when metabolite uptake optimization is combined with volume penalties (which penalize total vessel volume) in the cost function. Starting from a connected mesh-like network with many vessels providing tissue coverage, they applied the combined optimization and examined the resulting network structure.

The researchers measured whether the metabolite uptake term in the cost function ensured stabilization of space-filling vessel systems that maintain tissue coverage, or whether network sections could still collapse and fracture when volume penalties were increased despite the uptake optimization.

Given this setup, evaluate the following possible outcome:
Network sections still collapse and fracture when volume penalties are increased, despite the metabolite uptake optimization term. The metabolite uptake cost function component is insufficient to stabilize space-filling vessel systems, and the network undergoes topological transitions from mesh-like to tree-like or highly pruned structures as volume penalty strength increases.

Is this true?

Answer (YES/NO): YES